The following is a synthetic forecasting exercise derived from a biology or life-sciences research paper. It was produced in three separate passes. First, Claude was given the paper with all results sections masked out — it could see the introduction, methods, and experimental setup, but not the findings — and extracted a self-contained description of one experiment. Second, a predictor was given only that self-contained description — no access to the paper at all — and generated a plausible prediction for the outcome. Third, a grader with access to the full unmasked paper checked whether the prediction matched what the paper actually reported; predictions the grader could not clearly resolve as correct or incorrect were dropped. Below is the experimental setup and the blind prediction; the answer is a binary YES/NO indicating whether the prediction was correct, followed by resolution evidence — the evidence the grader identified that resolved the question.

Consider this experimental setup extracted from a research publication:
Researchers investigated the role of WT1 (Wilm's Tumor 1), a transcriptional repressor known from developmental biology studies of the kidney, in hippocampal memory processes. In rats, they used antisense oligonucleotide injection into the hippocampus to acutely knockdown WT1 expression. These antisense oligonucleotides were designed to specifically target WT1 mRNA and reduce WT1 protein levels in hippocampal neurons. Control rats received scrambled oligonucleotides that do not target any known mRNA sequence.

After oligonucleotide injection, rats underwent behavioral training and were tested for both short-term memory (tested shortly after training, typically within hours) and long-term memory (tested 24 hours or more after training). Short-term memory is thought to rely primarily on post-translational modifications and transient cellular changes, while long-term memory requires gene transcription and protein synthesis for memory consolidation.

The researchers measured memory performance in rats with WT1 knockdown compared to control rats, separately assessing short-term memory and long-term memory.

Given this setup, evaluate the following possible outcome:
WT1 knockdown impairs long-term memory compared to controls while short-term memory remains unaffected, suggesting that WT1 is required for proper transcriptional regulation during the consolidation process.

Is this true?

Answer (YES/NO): NO